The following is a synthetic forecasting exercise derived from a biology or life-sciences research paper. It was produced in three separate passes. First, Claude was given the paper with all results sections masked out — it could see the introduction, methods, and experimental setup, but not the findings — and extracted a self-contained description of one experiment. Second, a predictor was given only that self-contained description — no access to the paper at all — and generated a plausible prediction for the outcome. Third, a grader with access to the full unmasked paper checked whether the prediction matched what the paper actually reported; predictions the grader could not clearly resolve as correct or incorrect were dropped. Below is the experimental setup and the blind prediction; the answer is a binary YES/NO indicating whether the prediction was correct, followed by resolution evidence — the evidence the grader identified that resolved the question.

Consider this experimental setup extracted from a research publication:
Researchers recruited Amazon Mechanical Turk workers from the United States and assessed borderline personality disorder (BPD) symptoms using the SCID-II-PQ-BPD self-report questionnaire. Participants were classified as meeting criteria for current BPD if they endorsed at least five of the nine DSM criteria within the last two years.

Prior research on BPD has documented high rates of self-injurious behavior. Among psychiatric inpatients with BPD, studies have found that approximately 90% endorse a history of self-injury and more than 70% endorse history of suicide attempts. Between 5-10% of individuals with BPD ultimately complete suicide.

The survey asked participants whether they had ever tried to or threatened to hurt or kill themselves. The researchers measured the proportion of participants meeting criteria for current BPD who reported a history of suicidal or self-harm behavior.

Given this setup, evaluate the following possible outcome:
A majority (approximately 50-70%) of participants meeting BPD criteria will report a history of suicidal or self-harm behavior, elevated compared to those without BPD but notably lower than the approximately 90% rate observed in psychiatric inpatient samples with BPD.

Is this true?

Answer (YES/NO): NO